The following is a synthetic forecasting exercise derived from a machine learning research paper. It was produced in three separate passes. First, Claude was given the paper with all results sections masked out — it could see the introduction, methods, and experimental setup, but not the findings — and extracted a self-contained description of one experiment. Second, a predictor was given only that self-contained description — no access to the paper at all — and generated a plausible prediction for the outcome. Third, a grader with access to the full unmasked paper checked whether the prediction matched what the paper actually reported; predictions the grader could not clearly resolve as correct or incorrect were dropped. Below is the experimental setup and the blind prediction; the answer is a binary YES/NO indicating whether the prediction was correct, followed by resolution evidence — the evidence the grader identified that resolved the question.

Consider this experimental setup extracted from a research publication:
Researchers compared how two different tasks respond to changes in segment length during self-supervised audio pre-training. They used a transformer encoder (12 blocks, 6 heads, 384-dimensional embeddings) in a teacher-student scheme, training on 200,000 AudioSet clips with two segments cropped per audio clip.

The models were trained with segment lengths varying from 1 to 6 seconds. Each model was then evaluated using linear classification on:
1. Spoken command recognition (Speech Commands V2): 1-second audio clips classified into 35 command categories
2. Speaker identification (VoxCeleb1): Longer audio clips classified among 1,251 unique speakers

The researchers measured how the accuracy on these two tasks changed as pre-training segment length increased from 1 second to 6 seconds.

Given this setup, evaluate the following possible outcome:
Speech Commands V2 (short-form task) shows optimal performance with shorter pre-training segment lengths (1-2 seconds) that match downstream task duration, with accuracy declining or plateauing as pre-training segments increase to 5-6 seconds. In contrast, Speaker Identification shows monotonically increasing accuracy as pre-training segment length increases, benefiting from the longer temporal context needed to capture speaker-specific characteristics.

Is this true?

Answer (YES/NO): NO